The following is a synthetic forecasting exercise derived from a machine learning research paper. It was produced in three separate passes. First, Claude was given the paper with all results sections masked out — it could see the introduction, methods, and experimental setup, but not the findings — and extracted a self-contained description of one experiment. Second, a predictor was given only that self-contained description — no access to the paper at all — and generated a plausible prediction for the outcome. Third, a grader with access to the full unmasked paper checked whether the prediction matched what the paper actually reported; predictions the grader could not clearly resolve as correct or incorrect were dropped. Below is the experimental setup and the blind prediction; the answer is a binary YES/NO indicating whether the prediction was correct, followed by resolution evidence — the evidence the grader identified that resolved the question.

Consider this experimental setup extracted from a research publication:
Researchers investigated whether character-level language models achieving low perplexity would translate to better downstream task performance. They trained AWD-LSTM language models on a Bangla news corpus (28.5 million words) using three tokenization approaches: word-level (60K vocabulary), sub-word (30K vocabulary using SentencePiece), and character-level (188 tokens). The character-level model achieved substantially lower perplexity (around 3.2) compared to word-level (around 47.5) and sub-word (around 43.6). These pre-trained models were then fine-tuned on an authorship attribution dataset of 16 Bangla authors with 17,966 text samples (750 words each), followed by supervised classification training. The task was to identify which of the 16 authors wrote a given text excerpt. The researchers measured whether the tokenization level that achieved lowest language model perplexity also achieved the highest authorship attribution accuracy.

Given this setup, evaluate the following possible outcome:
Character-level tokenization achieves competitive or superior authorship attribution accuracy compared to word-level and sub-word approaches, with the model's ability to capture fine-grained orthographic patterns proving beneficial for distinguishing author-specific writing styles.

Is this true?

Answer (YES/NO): NO